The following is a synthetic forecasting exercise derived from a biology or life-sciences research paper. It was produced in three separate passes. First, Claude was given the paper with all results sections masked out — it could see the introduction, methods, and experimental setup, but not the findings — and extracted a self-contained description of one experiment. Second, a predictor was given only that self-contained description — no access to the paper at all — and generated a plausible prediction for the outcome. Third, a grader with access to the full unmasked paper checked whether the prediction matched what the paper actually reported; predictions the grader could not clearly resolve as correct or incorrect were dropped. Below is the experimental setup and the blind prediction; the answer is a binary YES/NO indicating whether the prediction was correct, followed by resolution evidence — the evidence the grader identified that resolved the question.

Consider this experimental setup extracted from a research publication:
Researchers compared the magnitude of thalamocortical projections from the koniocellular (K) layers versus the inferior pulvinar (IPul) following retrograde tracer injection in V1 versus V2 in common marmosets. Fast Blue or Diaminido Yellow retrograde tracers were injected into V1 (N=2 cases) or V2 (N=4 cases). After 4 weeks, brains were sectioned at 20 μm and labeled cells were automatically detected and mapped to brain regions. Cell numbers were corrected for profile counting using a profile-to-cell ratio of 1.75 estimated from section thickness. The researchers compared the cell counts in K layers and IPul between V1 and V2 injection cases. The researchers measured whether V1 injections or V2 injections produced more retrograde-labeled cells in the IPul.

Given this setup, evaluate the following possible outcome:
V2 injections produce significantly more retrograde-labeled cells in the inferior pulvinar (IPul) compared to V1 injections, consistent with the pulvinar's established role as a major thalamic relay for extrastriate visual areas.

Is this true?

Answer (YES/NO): YES